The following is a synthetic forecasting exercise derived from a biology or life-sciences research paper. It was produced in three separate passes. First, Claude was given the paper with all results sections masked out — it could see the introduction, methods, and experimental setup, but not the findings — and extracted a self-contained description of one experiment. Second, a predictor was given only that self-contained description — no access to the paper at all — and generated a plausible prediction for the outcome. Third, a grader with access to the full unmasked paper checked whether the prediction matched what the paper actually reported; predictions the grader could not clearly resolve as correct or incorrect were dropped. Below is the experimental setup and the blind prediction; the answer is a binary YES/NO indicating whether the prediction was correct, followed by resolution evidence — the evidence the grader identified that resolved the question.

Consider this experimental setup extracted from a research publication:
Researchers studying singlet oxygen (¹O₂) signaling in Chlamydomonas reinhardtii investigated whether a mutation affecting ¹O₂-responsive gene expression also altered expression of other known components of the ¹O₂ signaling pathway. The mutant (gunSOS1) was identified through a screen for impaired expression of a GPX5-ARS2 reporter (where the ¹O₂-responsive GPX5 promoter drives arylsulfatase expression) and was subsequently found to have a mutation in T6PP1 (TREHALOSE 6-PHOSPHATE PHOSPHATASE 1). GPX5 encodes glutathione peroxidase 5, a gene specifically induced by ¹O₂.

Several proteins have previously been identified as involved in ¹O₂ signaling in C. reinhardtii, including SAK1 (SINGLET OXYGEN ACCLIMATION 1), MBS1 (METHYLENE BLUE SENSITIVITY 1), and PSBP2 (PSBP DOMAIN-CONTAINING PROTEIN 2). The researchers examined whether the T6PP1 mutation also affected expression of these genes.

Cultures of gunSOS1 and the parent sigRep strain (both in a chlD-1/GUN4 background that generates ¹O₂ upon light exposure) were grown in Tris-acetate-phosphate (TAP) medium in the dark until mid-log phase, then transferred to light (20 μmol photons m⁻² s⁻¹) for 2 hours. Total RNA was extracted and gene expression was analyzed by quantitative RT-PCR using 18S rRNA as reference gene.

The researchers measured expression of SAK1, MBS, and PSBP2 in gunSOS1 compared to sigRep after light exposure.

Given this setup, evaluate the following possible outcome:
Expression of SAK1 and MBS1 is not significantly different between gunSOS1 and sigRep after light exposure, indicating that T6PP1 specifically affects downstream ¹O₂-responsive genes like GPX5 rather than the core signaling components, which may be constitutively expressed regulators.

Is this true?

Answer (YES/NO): NO